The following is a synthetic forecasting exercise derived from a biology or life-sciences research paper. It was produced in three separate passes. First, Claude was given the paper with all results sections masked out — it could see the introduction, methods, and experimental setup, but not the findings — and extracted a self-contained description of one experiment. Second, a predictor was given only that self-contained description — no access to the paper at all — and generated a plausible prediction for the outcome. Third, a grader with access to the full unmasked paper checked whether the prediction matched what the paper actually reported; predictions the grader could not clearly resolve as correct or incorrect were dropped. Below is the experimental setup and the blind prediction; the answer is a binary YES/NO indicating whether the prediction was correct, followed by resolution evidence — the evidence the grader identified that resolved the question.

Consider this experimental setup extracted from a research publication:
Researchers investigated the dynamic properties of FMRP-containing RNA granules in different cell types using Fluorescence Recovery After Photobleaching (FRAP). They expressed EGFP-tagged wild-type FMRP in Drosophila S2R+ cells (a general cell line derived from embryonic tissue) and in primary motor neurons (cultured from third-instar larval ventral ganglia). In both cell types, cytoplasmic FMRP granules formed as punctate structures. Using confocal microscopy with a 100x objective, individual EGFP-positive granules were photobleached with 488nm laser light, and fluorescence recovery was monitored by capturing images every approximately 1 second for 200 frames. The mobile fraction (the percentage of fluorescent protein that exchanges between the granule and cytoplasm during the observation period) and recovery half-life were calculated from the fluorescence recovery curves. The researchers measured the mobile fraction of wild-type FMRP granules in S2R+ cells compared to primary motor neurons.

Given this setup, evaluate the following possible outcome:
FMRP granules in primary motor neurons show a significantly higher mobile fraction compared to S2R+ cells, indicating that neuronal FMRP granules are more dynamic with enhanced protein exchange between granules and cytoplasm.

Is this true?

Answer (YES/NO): NO